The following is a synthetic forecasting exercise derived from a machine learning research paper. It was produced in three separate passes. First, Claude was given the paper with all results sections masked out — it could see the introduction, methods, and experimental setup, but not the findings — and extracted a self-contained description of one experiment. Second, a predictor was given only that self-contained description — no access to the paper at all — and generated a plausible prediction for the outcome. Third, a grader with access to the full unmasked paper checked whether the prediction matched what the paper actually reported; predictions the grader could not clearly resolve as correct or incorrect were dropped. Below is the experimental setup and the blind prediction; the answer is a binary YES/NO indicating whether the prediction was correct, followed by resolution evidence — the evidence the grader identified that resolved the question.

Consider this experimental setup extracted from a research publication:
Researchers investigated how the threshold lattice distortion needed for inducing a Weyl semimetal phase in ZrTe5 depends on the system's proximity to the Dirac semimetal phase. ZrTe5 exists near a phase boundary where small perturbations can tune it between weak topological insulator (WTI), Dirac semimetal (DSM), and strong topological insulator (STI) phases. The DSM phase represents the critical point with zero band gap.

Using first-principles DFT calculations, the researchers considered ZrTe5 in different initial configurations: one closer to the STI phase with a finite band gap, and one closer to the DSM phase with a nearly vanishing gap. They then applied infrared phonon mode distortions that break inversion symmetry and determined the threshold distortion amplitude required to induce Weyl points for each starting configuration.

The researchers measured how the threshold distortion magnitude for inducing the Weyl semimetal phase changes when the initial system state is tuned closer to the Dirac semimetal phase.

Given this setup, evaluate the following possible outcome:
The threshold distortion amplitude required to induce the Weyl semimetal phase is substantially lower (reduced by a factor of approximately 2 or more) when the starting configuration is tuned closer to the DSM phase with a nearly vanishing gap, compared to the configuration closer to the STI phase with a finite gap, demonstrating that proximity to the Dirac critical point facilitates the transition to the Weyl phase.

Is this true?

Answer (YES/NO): YES